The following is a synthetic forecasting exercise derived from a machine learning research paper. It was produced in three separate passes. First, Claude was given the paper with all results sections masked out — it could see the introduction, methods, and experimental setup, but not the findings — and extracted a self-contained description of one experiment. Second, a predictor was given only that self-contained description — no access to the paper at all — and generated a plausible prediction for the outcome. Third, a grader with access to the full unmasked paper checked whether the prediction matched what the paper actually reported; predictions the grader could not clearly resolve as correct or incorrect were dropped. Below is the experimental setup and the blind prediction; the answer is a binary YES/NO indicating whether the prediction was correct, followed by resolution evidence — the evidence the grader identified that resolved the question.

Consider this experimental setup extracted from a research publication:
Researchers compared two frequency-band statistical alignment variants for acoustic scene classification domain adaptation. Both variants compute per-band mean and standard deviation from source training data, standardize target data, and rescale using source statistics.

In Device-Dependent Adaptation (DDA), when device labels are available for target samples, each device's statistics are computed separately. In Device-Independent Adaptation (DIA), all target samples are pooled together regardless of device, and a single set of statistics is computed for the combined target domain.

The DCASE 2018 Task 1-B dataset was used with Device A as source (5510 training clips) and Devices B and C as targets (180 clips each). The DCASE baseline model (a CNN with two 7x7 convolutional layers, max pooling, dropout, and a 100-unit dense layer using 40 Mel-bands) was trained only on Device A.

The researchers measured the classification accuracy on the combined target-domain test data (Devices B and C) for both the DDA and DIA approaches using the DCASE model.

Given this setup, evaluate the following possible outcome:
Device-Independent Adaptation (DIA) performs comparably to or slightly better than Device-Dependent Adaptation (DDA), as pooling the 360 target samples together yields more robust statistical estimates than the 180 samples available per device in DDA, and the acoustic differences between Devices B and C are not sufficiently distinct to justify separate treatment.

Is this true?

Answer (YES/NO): NO